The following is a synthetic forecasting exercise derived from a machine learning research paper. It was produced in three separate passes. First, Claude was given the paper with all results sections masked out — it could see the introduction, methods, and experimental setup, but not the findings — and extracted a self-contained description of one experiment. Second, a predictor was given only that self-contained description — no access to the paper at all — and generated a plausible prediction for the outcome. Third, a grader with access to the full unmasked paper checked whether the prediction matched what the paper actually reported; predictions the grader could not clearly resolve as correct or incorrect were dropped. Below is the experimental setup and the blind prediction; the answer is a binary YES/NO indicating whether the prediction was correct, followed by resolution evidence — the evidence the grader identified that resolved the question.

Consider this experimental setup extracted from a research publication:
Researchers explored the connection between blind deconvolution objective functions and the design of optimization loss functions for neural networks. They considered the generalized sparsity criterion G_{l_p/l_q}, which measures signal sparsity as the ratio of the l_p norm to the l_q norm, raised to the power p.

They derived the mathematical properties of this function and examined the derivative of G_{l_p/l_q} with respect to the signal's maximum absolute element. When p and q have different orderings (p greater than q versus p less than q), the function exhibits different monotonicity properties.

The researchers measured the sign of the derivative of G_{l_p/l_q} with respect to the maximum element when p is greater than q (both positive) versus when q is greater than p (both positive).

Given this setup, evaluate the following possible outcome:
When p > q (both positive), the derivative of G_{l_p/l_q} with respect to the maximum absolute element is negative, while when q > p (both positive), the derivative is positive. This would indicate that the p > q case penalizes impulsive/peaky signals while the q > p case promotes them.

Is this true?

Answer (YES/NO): NO